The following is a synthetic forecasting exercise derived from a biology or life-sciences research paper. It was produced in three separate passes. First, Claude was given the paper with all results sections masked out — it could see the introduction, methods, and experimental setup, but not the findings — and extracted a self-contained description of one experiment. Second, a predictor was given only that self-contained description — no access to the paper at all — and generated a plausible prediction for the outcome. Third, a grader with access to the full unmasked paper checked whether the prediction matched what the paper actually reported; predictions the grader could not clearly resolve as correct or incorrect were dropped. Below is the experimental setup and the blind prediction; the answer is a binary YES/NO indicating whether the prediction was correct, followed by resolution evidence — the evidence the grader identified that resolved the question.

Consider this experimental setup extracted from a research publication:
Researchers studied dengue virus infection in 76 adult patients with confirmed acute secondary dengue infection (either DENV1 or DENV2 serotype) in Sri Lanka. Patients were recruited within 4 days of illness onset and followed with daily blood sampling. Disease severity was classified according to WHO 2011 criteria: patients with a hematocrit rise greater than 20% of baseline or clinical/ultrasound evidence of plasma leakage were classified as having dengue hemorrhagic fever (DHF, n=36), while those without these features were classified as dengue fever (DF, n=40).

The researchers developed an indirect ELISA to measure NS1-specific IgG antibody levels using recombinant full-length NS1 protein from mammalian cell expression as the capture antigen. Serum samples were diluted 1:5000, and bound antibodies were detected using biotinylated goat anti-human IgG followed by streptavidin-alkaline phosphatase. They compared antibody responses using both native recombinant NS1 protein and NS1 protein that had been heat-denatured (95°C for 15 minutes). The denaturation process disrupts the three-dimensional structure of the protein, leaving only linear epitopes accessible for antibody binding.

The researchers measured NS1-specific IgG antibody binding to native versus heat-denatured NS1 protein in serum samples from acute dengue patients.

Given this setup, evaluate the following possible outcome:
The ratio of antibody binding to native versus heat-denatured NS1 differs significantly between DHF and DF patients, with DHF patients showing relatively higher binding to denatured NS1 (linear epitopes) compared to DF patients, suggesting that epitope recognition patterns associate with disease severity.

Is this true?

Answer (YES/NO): NO